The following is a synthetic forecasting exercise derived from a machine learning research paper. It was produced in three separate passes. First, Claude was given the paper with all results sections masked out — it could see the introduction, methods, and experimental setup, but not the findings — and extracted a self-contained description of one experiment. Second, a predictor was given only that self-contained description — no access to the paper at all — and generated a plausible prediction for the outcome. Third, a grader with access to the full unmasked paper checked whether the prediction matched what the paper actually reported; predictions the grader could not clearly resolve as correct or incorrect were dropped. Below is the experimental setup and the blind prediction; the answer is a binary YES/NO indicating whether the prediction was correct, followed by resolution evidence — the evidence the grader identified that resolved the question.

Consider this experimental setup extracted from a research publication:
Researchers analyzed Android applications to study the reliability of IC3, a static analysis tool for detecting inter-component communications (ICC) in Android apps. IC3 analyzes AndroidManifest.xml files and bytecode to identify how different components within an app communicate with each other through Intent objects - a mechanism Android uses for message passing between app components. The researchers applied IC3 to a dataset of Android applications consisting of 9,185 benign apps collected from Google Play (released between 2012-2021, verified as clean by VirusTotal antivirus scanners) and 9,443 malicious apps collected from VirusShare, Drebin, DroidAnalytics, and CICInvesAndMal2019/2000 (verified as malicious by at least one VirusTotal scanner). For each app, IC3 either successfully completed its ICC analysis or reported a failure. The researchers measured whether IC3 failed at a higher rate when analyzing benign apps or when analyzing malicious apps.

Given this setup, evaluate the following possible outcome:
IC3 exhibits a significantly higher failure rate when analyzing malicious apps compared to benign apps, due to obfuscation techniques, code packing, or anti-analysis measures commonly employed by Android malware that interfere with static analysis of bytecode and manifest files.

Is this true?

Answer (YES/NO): YES